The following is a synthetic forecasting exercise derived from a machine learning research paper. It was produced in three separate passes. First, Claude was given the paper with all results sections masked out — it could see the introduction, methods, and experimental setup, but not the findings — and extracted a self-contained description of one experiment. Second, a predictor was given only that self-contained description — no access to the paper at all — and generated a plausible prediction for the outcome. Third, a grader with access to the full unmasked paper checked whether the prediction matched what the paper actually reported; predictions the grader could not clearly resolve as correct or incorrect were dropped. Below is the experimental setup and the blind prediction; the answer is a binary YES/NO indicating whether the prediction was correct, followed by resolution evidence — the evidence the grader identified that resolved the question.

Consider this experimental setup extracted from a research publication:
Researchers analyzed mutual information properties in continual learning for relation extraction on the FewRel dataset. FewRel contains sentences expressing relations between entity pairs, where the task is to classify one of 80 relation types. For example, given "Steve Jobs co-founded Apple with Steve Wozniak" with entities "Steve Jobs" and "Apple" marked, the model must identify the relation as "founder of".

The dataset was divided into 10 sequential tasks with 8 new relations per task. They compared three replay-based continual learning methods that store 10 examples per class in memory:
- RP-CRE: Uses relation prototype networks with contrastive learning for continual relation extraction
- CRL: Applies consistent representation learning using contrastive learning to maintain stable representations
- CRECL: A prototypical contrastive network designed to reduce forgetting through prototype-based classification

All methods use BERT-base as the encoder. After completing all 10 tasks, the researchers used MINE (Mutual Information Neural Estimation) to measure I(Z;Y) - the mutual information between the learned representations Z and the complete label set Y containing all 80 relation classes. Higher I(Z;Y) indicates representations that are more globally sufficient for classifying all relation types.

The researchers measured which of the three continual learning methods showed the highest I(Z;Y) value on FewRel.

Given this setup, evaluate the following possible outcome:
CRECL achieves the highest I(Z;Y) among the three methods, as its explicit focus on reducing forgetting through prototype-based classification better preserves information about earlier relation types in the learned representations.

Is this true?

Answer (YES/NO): YES